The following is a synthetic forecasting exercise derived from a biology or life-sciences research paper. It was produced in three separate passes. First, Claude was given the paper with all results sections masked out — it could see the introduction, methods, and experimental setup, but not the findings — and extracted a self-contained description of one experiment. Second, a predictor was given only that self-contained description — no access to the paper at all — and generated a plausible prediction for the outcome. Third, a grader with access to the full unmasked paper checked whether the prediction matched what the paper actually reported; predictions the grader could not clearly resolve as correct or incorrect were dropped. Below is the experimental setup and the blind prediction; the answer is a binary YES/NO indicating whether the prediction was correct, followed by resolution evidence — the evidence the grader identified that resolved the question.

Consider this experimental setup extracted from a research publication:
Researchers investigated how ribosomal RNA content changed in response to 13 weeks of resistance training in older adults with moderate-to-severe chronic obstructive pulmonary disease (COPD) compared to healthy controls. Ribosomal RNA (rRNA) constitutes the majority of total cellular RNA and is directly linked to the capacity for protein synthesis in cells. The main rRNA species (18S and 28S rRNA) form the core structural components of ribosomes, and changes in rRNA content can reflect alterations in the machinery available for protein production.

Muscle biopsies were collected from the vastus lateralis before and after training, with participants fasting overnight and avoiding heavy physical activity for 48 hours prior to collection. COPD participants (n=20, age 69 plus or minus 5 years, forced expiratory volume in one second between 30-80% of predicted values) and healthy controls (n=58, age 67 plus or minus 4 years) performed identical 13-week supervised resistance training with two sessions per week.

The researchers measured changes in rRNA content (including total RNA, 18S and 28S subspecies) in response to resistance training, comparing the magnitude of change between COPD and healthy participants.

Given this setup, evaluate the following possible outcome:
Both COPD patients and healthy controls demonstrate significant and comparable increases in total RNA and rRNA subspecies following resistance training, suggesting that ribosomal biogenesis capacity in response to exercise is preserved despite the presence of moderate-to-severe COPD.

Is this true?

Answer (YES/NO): NO